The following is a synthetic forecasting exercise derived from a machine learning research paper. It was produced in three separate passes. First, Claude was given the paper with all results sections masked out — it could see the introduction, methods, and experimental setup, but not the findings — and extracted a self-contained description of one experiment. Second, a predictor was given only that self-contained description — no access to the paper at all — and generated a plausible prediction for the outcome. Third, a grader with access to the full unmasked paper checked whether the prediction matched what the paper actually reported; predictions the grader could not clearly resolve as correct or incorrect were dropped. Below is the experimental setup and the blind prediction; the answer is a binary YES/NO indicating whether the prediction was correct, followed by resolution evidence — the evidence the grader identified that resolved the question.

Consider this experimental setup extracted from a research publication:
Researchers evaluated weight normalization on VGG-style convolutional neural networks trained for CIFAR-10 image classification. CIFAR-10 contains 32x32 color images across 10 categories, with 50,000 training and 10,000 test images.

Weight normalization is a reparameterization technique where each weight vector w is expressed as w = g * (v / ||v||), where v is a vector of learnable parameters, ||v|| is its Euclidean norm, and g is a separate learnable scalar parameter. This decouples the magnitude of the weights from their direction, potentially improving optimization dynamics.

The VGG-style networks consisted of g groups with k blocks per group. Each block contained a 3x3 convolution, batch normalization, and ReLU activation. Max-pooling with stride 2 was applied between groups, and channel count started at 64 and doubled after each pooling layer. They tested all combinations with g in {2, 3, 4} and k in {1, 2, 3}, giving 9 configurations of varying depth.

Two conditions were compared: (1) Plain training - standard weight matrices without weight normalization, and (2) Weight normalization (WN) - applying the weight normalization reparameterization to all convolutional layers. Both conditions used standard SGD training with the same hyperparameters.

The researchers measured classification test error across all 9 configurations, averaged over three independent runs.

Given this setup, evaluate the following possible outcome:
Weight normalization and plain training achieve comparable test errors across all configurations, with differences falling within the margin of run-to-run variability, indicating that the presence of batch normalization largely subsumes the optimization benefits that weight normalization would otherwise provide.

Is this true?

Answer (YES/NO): NO